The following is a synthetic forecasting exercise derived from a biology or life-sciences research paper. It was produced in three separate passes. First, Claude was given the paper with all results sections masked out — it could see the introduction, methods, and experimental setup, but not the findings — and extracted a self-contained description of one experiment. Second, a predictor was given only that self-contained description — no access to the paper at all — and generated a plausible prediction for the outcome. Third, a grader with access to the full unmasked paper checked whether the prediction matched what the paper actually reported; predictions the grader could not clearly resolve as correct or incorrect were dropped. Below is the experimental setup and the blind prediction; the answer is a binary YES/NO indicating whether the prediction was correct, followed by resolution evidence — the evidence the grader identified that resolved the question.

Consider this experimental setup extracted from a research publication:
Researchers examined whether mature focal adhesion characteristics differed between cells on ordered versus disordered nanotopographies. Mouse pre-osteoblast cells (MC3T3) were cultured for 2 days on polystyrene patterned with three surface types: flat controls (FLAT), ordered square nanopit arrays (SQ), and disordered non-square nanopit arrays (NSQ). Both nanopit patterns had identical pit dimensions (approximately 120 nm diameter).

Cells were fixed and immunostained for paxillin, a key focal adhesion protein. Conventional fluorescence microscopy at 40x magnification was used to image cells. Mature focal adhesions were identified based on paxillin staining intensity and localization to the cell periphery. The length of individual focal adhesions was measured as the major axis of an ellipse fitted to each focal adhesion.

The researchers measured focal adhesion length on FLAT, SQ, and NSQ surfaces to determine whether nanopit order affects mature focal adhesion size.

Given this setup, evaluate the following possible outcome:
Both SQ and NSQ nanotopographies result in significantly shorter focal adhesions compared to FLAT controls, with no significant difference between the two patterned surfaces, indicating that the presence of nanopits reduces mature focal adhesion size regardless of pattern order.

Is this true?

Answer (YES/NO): NO